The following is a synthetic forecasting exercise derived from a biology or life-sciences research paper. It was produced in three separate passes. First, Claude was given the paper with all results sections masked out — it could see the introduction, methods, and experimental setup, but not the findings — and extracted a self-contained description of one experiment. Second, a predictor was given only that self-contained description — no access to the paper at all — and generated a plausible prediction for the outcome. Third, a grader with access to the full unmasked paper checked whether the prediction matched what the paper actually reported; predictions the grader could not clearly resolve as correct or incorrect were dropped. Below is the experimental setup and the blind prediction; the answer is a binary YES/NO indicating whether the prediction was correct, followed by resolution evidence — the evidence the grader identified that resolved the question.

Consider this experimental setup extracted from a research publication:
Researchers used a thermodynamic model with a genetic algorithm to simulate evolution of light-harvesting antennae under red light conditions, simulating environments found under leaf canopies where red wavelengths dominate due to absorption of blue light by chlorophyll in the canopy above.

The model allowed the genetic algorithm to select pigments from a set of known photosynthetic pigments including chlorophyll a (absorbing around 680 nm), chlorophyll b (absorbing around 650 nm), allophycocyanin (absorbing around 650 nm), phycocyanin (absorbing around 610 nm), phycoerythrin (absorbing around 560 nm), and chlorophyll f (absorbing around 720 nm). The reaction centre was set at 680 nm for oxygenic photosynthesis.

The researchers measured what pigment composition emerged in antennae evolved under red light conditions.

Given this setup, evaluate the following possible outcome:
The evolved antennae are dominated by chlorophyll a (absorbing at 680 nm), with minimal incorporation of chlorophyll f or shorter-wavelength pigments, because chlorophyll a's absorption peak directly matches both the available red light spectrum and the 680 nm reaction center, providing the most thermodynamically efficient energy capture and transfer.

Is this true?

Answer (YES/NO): YES